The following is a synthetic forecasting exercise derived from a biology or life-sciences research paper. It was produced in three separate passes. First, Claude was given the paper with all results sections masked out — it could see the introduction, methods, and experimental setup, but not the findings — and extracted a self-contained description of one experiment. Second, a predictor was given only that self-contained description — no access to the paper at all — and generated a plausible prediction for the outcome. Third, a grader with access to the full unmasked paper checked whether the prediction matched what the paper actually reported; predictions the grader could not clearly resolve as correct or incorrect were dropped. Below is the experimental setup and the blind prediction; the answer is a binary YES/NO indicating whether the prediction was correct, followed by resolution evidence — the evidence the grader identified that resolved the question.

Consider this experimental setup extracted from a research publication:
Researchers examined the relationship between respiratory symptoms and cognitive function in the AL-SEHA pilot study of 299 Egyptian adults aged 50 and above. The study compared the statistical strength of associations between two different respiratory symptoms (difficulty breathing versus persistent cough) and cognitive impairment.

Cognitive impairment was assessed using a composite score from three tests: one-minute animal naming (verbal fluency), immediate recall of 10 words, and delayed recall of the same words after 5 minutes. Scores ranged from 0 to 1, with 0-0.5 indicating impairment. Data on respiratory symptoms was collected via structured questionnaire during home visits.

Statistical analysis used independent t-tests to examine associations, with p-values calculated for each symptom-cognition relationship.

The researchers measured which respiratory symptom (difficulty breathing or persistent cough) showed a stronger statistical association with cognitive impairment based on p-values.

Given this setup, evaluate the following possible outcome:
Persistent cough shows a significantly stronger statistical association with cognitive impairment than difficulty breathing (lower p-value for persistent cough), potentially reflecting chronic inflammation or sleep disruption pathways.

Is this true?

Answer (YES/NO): NO